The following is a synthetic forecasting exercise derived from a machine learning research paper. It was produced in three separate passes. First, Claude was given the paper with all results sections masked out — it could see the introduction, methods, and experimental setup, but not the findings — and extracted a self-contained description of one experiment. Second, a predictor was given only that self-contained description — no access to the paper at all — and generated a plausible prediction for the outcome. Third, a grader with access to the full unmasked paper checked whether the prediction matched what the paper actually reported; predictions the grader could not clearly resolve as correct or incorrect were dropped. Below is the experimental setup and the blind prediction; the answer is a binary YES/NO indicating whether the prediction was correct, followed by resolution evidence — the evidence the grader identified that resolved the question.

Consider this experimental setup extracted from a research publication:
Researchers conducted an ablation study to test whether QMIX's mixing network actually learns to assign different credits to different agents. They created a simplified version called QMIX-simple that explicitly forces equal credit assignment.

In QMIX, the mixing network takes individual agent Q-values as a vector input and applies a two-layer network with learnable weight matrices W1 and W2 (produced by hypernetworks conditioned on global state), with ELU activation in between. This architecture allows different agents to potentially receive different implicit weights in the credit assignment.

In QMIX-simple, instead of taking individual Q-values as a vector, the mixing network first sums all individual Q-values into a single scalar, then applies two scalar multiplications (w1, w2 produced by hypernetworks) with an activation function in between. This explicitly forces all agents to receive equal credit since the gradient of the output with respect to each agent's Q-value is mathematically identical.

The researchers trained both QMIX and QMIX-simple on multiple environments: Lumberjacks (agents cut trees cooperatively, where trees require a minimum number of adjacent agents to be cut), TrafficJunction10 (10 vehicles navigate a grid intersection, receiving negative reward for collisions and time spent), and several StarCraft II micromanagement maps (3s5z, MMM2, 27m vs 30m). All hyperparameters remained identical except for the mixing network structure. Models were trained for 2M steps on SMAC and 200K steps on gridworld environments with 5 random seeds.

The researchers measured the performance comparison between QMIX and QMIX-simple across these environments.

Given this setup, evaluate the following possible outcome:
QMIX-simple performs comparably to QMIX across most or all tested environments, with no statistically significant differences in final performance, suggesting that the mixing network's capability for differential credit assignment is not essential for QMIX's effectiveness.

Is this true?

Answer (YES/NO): YES